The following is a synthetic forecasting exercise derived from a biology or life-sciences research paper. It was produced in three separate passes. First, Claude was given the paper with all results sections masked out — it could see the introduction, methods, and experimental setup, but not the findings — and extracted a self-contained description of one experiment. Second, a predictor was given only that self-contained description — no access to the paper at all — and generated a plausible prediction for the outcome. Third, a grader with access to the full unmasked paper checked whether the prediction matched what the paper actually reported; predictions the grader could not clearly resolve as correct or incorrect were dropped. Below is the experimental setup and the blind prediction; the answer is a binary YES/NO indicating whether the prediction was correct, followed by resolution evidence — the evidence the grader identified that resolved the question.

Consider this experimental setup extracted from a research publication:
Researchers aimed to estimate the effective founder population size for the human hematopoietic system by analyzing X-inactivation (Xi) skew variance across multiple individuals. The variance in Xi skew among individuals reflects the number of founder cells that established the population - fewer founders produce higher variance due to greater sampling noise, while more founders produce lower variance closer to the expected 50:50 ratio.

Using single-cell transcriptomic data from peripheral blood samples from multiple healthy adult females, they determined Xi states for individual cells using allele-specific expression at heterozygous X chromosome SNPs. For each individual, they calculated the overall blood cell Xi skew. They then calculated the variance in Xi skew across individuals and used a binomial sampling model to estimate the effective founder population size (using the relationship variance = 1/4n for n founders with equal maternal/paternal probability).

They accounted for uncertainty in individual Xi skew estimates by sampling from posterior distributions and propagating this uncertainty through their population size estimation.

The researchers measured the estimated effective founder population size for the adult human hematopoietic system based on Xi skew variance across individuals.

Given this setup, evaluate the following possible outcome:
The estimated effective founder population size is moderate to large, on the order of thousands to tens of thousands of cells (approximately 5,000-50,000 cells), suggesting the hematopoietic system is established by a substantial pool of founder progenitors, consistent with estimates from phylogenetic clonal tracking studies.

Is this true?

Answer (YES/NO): NO